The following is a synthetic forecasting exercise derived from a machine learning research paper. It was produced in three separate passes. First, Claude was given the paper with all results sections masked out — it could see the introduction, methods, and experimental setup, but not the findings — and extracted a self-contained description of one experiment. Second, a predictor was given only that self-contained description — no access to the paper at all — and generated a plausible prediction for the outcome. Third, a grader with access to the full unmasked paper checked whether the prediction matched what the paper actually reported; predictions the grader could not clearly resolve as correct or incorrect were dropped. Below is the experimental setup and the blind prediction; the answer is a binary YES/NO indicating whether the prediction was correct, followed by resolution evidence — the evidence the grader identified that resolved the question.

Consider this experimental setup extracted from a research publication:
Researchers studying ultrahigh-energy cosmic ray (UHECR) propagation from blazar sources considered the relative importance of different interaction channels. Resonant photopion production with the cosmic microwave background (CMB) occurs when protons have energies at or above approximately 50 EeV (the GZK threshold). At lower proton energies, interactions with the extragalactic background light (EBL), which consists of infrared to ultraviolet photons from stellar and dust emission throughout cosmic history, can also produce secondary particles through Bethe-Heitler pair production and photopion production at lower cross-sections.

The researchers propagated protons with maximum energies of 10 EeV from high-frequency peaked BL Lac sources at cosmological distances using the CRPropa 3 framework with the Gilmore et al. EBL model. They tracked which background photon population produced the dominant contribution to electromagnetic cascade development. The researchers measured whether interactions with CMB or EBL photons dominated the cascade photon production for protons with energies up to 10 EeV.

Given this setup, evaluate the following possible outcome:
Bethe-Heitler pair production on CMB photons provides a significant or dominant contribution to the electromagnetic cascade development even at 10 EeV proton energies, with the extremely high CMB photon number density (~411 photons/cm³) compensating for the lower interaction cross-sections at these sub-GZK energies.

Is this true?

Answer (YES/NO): NO